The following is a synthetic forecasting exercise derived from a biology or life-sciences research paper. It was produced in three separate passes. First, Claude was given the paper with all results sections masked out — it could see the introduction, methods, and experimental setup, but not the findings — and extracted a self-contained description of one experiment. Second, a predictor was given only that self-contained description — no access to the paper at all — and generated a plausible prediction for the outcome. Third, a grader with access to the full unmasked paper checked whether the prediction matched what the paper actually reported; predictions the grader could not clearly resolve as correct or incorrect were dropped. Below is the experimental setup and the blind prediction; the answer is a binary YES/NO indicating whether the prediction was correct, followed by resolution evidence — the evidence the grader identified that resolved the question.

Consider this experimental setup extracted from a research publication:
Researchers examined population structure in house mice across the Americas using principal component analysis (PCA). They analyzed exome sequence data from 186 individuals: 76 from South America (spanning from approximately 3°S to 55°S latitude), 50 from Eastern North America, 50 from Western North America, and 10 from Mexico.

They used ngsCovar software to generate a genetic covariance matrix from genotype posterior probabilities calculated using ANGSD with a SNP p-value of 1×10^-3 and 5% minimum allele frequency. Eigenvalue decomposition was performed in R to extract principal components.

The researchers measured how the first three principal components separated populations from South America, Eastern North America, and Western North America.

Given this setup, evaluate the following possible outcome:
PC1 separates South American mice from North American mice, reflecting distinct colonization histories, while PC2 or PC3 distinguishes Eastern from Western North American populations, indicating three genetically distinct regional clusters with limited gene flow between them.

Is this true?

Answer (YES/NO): NO